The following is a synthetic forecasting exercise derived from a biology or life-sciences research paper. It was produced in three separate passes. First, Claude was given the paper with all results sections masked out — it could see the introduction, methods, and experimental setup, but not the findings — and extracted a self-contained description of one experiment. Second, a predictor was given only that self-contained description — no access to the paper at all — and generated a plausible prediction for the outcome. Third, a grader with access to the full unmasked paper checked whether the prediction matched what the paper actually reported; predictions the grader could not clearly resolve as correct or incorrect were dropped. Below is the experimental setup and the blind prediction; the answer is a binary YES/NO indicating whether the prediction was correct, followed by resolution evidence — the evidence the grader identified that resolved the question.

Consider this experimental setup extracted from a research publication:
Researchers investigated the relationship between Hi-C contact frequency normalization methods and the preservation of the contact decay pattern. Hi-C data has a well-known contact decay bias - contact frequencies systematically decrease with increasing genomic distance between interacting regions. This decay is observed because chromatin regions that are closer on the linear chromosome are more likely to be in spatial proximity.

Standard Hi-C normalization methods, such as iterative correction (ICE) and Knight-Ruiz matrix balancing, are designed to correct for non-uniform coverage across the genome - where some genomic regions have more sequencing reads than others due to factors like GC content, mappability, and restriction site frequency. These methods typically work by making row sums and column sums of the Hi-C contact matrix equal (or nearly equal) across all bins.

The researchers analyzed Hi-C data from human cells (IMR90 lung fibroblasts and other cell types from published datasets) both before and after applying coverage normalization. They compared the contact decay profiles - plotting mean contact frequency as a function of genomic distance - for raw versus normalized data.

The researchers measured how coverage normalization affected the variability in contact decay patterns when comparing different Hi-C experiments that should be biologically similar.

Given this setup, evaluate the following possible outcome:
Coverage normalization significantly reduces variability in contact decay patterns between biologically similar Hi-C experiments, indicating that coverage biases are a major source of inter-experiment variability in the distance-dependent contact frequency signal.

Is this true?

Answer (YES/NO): NO